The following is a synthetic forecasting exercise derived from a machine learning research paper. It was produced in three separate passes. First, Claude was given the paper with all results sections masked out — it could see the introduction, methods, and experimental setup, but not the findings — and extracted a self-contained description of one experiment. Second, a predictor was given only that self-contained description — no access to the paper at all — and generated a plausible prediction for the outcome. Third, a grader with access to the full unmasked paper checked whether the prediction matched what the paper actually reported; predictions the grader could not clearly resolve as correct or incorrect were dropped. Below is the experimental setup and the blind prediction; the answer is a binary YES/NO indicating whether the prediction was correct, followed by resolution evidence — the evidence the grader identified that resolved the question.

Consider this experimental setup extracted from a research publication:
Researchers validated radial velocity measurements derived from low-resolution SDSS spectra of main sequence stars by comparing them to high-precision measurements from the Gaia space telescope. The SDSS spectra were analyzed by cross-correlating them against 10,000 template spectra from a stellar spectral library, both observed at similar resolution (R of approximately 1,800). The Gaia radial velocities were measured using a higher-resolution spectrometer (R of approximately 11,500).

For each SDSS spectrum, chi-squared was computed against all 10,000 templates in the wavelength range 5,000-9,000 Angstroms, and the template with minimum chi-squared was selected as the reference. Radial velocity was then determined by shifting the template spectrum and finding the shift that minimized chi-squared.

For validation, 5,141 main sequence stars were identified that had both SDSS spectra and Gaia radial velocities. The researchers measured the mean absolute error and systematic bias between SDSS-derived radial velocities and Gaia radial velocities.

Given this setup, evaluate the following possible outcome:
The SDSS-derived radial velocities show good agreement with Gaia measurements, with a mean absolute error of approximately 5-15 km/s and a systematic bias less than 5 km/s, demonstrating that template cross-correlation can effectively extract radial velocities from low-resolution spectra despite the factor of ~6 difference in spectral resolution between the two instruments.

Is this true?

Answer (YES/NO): YES